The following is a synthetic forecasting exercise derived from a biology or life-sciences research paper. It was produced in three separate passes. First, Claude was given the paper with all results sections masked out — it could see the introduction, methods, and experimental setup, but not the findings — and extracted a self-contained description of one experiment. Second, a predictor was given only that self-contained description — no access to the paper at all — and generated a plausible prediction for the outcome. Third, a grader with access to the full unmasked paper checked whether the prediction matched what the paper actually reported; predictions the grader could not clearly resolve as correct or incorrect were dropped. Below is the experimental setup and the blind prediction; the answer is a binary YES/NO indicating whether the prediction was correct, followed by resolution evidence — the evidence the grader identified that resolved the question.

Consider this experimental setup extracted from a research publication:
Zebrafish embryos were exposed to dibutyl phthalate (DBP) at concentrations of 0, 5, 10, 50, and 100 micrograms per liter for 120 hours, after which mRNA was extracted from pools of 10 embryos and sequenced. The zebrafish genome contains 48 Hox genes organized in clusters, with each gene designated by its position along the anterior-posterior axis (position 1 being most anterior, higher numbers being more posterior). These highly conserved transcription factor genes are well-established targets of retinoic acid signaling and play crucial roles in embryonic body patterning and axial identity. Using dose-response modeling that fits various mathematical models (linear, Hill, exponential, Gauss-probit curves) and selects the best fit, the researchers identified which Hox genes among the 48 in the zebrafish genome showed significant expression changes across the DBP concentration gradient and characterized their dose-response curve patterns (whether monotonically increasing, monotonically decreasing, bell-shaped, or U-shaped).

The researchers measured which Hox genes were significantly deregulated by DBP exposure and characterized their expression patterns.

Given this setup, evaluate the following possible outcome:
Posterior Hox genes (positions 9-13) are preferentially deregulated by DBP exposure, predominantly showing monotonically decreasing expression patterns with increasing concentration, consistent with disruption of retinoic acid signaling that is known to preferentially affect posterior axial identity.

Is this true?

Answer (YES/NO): NO